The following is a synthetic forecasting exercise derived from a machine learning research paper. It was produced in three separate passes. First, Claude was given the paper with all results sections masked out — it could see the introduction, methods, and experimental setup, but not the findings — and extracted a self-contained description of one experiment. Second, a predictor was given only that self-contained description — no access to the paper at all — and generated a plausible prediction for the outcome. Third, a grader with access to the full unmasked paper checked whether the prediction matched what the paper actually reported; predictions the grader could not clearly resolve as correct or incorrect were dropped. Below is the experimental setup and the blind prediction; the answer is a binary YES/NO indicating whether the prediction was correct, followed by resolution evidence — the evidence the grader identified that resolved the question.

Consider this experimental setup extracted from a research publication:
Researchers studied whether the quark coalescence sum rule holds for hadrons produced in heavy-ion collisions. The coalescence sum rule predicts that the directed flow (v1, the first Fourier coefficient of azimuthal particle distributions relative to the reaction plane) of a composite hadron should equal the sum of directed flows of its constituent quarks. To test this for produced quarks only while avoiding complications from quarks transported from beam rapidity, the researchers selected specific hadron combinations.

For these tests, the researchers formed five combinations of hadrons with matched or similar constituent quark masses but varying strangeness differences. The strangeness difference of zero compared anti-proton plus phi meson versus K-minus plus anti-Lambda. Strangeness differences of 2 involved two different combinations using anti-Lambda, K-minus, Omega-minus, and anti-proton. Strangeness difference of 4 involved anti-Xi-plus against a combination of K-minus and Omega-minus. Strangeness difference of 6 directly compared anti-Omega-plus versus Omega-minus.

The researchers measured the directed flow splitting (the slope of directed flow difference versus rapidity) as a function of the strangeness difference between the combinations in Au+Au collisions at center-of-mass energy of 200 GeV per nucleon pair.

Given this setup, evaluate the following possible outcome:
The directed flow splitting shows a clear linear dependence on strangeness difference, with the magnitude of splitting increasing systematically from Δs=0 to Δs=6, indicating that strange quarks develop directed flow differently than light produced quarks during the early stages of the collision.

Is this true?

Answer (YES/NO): NO